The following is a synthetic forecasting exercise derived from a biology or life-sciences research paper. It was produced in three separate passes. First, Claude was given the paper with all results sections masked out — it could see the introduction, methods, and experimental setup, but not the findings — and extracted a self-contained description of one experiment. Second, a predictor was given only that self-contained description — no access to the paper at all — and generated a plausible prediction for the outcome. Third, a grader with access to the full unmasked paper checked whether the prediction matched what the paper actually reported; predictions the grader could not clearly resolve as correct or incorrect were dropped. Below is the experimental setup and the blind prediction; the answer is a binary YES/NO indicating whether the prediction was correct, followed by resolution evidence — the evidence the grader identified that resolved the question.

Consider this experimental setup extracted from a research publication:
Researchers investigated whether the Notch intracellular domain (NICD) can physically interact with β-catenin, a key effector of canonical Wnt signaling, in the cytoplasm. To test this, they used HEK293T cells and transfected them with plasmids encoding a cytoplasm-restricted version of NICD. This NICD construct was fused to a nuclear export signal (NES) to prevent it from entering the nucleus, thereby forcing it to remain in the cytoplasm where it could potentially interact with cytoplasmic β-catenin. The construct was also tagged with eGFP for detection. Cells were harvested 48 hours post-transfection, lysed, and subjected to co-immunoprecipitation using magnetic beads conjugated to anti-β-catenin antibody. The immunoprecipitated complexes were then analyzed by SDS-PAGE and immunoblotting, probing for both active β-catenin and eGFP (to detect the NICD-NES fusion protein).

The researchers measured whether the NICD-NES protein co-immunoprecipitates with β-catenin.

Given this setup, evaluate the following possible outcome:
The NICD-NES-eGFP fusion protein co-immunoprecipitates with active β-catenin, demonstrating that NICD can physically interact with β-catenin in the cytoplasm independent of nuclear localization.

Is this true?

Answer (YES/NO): YES